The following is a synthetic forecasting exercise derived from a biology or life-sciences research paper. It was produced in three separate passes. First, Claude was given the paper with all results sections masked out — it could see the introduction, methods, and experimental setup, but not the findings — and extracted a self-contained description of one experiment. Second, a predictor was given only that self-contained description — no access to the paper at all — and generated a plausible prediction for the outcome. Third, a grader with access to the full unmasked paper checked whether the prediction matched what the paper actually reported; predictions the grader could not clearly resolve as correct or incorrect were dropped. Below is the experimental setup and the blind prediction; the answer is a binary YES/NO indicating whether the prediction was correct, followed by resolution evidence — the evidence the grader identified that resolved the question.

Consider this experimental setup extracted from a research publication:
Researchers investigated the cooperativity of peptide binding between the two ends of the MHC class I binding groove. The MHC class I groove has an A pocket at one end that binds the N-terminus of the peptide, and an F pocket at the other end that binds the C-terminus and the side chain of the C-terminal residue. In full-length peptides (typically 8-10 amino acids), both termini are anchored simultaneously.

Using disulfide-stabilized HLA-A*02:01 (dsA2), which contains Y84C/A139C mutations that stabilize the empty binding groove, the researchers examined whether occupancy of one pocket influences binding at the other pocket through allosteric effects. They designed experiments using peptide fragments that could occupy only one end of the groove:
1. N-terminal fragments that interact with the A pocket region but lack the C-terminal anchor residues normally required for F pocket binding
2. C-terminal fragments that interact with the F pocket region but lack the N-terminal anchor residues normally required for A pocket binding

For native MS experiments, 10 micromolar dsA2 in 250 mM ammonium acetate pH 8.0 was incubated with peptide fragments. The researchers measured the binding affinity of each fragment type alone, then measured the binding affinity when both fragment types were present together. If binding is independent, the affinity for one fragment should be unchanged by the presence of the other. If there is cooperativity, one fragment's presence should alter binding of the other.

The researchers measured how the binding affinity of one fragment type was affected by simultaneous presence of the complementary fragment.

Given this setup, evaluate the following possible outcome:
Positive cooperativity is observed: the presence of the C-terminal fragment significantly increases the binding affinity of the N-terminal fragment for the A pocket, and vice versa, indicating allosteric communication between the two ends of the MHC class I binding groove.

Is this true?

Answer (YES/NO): NO